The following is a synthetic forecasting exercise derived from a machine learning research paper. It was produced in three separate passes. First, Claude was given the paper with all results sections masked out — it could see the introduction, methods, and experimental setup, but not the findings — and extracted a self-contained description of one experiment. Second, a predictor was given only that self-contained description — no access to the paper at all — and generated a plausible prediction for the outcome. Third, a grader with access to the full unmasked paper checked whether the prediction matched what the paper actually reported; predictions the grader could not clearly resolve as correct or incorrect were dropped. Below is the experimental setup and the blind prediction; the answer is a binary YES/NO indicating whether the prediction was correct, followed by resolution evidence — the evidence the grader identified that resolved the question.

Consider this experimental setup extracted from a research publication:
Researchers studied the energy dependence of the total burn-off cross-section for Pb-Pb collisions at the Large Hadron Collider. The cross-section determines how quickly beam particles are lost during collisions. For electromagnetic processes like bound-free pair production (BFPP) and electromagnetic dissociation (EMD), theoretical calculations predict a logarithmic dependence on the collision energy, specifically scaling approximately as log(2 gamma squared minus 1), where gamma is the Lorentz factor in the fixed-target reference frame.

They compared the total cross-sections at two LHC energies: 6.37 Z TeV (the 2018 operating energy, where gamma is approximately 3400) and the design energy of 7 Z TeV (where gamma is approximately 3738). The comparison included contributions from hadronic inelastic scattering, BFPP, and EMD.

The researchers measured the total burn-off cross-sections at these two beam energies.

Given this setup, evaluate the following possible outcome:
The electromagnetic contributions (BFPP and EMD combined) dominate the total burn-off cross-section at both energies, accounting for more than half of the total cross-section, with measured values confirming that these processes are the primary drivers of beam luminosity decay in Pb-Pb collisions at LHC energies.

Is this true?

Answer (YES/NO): YES